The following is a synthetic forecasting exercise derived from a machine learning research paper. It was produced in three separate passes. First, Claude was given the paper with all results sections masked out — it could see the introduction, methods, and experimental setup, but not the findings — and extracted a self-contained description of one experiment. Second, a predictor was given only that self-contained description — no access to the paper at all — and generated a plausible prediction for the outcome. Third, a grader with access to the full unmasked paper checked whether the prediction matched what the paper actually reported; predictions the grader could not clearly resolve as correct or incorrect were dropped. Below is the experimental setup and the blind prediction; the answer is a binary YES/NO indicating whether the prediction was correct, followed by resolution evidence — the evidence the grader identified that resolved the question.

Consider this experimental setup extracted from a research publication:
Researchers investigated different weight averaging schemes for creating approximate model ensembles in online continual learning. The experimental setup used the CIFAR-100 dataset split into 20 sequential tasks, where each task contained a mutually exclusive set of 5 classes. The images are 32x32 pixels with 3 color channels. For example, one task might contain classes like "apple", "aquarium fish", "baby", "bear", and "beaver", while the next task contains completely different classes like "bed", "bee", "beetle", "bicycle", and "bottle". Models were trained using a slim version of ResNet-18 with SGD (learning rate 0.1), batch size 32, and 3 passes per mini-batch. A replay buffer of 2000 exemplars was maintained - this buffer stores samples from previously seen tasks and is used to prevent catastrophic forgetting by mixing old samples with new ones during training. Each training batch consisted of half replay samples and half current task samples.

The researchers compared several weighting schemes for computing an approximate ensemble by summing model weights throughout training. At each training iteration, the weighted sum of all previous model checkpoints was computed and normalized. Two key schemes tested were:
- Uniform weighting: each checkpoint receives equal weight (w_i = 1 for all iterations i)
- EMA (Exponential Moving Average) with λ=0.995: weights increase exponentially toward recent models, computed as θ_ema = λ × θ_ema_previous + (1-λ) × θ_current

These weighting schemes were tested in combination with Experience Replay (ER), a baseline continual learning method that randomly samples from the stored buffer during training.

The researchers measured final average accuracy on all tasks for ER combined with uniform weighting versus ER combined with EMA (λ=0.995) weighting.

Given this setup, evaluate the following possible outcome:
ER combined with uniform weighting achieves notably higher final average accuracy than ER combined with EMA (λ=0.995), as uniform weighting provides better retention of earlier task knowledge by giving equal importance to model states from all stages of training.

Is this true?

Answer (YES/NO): NO